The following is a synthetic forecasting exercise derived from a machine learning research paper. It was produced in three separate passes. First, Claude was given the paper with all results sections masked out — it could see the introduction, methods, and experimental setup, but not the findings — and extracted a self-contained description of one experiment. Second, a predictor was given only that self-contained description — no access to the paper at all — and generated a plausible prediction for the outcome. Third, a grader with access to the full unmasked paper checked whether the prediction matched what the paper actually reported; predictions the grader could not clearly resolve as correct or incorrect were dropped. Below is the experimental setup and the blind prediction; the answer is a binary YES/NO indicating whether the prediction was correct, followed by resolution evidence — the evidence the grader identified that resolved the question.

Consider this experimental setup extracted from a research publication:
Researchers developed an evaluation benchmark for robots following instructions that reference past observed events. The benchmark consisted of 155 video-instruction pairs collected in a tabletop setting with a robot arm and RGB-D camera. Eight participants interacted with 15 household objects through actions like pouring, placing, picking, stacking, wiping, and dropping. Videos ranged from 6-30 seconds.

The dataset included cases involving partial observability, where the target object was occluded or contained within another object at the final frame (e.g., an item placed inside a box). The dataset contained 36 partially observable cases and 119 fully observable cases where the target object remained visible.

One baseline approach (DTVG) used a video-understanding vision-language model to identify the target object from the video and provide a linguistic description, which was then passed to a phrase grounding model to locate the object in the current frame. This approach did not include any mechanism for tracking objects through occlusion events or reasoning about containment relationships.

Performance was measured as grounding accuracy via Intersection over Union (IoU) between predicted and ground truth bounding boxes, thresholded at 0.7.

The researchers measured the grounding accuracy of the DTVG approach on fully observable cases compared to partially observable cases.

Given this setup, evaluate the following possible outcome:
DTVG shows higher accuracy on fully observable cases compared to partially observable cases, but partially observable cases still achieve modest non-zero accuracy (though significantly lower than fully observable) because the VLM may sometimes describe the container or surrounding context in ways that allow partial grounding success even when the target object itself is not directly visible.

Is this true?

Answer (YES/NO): YES